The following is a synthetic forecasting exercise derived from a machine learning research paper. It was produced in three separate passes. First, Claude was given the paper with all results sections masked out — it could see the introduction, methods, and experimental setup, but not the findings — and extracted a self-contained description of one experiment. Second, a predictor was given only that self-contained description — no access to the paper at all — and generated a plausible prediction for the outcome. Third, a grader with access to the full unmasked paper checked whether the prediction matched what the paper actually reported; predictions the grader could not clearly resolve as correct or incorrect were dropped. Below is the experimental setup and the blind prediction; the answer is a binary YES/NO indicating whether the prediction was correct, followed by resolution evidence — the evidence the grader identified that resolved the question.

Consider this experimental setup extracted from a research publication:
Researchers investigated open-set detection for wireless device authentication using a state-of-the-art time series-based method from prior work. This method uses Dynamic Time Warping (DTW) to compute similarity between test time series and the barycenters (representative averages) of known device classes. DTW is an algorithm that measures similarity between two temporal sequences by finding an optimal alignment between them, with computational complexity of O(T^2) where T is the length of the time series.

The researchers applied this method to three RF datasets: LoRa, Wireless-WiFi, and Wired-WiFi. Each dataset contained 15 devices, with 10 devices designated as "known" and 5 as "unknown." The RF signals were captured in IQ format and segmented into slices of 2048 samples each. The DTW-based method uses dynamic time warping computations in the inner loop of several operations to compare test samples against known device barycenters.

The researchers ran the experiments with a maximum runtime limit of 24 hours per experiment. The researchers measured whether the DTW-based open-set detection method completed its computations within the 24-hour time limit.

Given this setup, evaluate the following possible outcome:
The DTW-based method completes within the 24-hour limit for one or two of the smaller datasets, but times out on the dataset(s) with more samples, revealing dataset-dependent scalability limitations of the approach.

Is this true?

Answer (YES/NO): NO